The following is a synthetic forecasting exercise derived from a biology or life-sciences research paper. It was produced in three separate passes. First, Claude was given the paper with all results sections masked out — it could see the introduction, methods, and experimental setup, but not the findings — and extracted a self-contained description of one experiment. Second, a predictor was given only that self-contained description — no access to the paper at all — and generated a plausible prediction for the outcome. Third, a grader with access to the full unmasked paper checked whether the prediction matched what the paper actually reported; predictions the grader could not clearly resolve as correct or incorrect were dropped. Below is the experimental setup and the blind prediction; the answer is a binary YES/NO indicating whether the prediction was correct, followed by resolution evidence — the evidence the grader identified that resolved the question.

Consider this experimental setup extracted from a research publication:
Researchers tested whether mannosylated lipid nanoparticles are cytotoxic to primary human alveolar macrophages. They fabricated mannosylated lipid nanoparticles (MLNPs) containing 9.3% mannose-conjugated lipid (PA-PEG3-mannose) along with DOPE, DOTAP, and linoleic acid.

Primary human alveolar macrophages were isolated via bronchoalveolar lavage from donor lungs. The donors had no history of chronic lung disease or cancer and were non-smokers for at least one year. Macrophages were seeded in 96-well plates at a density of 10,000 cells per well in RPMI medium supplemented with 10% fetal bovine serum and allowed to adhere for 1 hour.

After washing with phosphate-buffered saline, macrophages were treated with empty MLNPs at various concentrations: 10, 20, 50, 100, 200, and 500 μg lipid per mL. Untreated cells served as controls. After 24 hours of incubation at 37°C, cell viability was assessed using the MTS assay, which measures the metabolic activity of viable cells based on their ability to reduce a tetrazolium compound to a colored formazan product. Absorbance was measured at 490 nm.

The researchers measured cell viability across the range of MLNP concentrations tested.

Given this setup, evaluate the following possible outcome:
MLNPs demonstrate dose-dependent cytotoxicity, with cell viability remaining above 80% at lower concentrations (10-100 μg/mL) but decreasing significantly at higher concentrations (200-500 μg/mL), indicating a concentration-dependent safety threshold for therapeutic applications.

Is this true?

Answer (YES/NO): NO